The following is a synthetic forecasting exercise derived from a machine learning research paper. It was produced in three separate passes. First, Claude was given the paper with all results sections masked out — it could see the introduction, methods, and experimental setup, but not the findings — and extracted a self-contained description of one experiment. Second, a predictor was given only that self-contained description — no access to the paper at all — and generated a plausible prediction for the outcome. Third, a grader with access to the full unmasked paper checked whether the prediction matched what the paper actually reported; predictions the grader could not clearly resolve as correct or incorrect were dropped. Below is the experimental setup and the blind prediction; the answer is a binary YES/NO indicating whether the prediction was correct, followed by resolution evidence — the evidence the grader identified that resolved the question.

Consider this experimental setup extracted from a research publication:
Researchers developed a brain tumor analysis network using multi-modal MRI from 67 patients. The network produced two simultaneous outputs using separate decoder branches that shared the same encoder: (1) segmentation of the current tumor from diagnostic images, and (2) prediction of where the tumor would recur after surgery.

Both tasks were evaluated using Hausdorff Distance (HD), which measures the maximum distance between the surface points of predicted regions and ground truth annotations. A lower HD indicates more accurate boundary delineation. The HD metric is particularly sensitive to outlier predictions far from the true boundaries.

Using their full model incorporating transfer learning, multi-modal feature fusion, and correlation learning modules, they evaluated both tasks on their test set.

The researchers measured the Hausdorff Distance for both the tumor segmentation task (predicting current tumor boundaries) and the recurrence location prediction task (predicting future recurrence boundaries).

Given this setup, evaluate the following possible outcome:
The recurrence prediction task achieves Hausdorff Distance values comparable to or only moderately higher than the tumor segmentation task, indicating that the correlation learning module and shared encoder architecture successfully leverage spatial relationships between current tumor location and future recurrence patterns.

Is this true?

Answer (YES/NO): YES